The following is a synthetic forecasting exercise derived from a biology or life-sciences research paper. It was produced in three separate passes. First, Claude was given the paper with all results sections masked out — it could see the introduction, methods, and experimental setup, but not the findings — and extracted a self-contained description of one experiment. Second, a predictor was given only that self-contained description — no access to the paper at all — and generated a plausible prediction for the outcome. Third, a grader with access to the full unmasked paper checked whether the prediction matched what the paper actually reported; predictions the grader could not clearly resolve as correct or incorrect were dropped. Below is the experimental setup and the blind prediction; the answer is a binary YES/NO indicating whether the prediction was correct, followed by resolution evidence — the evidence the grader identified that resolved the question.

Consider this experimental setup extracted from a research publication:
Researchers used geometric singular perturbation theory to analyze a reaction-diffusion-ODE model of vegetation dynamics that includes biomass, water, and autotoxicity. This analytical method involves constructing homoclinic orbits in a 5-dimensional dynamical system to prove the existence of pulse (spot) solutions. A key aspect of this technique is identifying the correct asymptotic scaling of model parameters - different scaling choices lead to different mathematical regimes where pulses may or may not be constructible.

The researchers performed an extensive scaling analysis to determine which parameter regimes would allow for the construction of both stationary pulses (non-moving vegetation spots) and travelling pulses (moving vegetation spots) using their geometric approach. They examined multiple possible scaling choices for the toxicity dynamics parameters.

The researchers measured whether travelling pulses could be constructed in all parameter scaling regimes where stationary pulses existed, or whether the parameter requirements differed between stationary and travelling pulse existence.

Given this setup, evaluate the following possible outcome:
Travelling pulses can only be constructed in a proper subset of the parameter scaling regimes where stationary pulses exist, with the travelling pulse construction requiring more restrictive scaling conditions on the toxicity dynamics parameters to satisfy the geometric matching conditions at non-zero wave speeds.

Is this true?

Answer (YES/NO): YES